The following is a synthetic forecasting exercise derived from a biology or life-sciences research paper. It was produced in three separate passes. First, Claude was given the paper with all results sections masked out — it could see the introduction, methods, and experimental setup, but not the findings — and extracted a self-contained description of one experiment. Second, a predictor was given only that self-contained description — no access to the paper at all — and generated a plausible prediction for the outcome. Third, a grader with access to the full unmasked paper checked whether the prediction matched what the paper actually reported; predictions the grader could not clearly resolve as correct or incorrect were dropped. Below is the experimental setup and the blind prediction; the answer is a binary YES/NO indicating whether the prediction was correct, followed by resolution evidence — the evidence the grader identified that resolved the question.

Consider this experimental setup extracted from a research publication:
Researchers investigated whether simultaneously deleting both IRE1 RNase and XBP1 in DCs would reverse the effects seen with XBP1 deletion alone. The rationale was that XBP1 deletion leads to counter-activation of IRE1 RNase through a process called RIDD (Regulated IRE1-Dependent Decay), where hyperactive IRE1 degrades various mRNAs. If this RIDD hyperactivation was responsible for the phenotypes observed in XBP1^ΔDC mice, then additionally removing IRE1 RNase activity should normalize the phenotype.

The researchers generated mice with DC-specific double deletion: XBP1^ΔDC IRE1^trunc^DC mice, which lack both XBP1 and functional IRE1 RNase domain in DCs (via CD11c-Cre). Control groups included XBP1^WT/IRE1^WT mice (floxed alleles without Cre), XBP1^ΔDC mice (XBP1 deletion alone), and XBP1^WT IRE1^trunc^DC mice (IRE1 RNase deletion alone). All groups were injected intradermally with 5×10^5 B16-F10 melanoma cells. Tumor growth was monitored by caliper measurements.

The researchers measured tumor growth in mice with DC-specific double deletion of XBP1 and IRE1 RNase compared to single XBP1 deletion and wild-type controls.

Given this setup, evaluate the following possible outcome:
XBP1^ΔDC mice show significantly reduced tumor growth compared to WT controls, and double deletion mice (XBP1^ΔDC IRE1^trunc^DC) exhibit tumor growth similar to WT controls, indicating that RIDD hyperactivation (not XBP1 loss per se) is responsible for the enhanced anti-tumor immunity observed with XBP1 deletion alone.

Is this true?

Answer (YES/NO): NO